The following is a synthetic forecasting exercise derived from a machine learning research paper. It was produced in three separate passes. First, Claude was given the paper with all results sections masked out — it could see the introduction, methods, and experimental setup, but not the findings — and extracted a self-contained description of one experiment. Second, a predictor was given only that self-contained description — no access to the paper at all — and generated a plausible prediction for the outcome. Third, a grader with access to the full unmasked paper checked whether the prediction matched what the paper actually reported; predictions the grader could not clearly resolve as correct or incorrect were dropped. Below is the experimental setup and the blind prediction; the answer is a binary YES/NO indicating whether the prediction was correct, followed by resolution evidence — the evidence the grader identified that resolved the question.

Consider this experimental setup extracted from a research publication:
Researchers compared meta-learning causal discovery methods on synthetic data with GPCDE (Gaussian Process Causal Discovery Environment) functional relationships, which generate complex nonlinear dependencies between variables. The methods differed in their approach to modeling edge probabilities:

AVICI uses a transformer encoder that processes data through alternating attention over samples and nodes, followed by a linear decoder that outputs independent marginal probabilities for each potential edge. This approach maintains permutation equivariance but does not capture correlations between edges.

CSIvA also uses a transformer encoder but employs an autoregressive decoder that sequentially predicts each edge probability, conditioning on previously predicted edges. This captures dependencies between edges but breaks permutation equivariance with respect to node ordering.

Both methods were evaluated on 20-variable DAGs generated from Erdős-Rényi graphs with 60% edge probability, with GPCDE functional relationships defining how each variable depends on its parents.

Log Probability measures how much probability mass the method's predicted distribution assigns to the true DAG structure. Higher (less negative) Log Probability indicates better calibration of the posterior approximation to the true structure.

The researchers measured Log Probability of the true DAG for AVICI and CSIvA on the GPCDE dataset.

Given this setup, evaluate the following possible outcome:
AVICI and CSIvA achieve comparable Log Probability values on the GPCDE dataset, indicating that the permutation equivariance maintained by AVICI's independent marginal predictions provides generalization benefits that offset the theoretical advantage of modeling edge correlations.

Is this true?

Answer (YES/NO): NO